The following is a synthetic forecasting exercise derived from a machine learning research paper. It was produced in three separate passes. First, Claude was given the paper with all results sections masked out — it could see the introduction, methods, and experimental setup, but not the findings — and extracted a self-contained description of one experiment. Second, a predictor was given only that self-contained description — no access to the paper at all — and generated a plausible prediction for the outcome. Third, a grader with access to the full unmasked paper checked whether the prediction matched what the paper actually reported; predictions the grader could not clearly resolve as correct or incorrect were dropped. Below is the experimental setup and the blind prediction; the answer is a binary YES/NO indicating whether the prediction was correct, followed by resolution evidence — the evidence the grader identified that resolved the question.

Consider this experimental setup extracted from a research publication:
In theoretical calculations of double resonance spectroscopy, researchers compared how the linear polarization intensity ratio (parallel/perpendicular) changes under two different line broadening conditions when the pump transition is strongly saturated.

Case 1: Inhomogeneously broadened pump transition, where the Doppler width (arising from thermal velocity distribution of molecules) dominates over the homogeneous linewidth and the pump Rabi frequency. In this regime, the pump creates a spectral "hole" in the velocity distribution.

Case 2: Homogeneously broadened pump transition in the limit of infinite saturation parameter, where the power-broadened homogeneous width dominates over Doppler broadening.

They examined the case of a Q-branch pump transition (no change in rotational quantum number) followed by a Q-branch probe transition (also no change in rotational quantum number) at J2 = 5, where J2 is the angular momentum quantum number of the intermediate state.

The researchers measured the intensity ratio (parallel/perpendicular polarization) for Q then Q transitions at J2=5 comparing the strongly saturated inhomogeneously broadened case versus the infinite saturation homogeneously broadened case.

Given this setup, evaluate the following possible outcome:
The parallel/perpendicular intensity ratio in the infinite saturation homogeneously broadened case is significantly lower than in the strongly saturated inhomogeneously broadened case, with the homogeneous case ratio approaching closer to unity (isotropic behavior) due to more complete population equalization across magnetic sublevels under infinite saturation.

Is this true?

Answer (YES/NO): YES